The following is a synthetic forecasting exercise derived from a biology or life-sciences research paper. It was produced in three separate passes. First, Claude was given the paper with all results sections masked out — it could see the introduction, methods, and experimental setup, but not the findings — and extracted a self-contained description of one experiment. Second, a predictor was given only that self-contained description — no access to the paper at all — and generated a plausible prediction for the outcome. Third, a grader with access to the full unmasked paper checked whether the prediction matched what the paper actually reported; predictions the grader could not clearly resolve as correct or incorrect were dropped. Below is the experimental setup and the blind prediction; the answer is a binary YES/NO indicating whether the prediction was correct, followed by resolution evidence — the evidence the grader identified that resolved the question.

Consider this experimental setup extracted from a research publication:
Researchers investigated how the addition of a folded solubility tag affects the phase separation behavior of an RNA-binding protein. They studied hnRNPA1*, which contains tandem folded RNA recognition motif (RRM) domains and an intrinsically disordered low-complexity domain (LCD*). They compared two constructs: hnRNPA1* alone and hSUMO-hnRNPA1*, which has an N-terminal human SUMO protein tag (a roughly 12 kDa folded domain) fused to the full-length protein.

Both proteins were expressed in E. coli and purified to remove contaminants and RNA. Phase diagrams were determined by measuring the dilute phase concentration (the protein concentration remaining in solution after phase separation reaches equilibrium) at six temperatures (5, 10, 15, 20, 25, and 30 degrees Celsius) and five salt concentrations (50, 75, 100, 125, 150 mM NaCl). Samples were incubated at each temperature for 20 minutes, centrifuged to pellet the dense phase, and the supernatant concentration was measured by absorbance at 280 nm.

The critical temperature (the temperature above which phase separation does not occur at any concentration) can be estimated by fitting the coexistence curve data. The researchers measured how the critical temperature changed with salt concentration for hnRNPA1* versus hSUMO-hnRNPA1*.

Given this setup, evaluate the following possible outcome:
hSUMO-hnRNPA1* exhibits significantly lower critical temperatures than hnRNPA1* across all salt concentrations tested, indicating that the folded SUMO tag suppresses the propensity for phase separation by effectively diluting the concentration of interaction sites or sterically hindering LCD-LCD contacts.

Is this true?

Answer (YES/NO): NO